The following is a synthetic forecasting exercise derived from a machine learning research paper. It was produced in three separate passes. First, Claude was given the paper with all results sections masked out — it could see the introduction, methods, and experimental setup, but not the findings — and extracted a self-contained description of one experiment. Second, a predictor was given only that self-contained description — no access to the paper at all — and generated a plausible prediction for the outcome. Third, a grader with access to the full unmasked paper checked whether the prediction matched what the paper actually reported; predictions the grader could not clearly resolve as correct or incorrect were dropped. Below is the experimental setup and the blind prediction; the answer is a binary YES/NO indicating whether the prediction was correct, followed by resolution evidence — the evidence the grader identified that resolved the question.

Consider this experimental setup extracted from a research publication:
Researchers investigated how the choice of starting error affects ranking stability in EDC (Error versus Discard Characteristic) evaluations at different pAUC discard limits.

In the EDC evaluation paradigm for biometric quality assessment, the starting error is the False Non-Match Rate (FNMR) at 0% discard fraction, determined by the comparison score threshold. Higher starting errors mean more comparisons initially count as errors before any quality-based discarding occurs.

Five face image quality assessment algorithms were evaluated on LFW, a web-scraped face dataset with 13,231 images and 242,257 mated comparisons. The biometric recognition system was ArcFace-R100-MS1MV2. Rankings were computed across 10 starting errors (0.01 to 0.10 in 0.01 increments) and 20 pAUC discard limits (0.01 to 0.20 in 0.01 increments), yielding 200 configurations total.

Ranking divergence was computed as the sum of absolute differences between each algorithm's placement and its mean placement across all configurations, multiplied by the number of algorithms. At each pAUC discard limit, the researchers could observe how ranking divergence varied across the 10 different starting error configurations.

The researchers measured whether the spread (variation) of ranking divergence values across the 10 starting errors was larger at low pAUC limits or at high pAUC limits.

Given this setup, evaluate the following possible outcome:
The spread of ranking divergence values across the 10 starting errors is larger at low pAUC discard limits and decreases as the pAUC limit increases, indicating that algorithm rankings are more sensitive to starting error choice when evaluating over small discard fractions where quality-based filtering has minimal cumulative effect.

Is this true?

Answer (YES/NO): YES